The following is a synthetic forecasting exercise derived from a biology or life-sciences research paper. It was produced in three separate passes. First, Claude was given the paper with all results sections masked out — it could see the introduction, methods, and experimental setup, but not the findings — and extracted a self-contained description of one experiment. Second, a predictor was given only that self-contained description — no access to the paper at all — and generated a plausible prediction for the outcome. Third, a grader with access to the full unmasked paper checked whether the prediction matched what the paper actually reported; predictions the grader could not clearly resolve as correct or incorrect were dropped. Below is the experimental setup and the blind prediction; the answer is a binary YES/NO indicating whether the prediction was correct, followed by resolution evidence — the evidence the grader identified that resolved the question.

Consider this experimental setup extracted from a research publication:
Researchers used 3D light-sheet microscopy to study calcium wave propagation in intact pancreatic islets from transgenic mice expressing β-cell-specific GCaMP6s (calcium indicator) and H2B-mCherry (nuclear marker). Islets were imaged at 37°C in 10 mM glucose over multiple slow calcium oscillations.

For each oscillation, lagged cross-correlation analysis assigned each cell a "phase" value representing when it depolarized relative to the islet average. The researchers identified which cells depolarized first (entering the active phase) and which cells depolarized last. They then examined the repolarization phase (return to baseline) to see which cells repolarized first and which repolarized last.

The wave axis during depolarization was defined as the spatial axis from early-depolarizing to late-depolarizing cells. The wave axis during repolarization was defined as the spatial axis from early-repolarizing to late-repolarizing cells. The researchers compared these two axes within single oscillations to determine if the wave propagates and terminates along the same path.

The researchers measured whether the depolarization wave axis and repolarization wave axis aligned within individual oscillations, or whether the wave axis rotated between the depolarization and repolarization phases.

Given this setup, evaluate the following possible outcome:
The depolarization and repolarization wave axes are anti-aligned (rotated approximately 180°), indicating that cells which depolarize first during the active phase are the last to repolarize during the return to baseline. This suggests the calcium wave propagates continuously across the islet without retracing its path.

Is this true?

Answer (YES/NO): NO